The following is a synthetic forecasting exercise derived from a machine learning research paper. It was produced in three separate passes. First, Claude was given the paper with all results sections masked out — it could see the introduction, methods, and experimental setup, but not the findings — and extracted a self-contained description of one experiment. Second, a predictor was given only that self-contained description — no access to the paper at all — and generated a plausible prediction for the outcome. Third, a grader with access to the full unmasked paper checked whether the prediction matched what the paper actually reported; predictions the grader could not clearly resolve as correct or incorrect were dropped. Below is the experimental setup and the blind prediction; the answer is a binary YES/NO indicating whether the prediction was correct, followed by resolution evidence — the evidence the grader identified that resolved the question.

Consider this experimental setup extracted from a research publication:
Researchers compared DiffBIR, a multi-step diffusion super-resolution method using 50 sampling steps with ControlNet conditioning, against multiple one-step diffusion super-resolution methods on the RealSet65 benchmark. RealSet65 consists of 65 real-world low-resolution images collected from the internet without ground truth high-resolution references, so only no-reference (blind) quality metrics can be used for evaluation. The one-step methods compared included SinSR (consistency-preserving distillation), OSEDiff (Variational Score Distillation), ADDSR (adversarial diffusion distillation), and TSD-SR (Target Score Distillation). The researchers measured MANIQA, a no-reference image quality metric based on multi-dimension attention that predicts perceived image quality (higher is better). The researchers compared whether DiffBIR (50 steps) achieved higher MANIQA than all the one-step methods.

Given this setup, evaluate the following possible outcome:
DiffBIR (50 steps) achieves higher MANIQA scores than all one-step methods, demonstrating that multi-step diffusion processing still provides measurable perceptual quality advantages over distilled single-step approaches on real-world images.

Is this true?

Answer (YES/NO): YES